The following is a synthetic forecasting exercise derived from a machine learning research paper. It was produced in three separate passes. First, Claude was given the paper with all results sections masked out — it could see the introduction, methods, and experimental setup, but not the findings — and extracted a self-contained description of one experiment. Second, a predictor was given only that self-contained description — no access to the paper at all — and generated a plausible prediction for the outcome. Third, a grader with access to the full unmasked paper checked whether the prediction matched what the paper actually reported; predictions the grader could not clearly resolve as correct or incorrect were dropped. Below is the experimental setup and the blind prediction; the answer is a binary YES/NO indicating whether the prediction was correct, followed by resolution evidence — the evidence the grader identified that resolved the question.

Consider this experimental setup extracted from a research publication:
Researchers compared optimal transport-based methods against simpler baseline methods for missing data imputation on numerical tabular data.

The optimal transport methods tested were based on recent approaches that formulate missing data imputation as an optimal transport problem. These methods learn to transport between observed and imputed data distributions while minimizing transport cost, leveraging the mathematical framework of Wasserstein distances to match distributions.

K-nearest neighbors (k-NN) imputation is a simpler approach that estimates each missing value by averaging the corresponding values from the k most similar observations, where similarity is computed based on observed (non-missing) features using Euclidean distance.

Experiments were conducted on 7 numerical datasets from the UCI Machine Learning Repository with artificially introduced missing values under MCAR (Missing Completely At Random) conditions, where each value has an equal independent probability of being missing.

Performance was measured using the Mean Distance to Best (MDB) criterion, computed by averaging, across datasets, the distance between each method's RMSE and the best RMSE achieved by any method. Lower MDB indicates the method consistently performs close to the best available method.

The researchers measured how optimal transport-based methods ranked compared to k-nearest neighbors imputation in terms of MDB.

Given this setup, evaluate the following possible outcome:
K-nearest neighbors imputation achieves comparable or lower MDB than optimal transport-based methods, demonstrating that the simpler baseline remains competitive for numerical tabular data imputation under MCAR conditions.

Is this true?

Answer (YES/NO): YES